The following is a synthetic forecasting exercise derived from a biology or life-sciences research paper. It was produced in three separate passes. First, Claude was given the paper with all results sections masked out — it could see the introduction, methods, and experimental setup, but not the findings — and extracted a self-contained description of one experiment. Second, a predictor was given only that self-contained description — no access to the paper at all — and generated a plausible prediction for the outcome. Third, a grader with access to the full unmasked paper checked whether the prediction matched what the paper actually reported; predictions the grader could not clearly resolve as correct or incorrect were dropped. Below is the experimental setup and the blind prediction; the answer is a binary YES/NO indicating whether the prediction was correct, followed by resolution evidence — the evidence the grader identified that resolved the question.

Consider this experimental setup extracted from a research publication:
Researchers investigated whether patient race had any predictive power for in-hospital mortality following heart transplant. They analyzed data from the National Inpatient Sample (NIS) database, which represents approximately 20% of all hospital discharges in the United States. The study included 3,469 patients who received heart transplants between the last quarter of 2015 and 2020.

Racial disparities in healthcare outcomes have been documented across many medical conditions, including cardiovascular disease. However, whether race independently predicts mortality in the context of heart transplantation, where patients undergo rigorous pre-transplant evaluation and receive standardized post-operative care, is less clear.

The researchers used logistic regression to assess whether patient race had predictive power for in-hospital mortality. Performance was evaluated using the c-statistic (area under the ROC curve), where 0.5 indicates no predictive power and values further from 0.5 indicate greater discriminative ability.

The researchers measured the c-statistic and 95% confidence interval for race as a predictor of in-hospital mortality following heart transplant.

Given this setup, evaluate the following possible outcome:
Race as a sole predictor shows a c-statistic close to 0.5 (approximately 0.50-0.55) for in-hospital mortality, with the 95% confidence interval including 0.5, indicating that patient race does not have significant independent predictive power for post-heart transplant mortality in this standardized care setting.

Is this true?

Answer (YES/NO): NO